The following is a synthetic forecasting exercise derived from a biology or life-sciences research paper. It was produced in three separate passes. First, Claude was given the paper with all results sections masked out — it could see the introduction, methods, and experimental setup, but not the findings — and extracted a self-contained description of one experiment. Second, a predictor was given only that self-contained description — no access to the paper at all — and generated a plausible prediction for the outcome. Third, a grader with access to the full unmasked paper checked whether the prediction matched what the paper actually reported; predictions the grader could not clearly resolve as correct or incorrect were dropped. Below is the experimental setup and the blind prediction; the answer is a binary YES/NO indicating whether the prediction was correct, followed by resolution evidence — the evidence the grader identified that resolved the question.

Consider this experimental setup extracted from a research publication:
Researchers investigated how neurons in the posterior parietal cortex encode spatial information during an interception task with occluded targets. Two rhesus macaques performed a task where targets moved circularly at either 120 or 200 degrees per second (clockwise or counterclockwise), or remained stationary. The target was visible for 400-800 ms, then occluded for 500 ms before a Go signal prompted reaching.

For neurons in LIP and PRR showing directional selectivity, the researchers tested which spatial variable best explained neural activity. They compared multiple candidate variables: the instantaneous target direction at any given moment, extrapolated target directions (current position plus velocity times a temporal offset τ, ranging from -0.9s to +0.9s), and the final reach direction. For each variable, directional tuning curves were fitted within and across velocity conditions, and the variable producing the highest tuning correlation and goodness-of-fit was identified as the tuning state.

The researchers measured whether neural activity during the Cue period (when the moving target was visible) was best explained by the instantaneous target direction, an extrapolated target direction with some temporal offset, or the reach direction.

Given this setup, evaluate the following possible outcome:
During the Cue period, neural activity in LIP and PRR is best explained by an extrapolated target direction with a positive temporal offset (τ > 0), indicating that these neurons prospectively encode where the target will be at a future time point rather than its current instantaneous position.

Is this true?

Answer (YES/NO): NO